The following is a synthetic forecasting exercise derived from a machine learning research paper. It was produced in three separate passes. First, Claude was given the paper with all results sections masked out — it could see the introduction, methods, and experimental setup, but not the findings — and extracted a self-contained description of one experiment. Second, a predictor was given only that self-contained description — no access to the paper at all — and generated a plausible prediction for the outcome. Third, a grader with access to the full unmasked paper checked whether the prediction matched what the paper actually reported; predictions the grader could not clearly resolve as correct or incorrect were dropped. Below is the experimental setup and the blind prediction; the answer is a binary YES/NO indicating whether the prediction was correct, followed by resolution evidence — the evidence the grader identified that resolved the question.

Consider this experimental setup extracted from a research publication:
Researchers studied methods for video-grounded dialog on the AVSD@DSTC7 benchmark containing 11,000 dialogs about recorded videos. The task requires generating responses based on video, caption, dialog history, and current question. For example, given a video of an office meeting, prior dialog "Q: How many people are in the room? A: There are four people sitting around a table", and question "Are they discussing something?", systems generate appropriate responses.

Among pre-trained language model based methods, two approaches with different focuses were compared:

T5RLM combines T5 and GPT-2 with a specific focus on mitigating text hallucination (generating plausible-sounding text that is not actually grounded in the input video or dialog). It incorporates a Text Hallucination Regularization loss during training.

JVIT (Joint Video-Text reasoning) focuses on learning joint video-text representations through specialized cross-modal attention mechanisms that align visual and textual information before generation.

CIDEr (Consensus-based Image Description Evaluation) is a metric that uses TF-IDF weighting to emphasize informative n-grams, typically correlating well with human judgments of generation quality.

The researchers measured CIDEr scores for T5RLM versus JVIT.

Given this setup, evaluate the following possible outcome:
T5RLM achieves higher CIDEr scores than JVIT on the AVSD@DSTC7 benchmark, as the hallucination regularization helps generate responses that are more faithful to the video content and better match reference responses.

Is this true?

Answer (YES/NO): NO